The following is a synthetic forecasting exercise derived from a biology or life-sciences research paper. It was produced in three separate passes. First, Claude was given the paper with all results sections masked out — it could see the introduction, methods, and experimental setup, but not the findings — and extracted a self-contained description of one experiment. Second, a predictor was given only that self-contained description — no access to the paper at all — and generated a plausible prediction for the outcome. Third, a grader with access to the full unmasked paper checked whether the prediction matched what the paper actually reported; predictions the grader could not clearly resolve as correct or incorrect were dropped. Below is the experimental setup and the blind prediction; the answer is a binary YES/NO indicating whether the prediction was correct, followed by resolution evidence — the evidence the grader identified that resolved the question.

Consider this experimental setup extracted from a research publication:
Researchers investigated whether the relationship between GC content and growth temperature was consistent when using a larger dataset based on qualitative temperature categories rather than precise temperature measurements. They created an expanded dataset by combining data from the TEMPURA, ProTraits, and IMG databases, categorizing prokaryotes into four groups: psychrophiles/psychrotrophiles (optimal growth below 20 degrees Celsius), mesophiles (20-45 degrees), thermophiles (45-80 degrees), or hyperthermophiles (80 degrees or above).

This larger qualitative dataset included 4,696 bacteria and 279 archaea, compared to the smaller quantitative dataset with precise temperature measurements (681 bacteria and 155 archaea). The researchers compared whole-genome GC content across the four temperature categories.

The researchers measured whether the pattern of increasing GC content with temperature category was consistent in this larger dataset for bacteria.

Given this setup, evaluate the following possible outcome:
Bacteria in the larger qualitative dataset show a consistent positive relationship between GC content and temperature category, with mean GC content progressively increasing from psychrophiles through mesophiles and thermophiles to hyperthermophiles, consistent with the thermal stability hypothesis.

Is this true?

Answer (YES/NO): YES